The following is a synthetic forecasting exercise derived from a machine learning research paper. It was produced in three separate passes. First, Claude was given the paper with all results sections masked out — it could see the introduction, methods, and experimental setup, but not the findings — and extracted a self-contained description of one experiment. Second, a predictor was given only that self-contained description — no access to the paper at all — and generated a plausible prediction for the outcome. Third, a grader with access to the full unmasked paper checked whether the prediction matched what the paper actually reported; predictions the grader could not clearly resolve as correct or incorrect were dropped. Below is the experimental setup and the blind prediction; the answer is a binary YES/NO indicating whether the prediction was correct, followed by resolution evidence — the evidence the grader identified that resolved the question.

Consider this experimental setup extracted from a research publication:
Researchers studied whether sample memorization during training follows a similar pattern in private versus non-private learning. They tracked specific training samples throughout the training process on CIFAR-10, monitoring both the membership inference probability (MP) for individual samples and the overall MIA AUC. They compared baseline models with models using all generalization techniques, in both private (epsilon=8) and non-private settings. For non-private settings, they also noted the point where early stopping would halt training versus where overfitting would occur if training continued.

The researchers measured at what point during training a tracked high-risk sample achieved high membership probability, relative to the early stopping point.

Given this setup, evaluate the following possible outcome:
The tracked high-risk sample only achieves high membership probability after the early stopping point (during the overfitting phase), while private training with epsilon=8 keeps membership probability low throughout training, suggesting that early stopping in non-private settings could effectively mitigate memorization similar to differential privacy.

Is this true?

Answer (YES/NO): NO